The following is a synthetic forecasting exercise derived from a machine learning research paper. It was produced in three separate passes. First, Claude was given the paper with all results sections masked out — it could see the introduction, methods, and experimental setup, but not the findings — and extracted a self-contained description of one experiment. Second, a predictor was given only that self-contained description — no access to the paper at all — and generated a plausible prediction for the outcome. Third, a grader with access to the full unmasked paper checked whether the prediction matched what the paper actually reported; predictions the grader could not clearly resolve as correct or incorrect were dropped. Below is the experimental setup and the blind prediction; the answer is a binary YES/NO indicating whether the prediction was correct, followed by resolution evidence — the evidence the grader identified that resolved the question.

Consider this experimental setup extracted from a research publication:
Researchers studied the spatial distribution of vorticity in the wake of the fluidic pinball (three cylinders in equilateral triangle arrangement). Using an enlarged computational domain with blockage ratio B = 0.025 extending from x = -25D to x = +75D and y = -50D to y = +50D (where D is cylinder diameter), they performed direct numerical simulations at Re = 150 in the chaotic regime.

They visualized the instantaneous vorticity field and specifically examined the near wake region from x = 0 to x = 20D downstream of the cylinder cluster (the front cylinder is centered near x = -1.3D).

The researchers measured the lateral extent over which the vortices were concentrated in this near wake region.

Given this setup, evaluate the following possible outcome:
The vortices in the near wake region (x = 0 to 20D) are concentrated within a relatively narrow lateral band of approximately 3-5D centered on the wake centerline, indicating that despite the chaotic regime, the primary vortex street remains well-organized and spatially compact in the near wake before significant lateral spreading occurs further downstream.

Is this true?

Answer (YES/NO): NO